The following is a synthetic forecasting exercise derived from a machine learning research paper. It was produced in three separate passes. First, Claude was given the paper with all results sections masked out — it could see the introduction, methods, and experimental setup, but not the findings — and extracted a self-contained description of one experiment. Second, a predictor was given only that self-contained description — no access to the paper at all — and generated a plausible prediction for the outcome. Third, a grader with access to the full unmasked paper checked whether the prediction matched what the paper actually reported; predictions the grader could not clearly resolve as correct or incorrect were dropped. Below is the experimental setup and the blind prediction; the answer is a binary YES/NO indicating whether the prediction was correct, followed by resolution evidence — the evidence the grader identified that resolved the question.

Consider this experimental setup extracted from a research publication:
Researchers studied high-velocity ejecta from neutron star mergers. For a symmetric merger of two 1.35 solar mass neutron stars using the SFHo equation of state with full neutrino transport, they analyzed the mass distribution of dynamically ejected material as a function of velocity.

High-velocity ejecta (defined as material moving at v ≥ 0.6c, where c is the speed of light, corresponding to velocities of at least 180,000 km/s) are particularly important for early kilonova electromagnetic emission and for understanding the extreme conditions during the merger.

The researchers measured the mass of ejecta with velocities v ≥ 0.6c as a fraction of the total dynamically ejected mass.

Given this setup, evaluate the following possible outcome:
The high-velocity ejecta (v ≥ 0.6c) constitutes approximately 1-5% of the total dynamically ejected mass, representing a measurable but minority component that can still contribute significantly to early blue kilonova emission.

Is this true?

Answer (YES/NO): YES